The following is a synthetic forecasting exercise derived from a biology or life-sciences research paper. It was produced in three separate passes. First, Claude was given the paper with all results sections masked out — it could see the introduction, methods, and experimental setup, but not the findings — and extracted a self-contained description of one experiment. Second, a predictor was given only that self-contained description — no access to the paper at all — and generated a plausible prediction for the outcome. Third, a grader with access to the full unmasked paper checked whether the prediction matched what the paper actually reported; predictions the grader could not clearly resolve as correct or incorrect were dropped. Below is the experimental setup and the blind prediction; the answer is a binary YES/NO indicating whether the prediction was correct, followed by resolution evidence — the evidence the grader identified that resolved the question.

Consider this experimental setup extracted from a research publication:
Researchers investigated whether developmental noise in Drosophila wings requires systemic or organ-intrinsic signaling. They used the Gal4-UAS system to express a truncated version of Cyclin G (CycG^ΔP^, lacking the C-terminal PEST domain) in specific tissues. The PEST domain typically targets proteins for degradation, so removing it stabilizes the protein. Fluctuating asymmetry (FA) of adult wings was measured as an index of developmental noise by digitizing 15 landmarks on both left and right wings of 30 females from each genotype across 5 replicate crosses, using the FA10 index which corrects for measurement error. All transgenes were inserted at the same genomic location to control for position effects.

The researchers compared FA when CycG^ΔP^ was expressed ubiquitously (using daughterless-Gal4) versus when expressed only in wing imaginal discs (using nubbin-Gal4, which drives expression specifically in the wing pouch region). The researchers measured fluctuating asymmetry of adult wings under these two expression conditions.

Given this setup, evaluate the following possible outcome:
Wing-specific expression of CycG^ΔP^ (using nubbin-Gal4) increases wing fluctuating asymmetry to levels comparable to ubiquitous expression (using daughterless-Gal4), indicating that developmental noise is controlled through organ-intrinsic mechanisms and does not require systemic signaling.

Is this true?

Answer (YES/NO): YES